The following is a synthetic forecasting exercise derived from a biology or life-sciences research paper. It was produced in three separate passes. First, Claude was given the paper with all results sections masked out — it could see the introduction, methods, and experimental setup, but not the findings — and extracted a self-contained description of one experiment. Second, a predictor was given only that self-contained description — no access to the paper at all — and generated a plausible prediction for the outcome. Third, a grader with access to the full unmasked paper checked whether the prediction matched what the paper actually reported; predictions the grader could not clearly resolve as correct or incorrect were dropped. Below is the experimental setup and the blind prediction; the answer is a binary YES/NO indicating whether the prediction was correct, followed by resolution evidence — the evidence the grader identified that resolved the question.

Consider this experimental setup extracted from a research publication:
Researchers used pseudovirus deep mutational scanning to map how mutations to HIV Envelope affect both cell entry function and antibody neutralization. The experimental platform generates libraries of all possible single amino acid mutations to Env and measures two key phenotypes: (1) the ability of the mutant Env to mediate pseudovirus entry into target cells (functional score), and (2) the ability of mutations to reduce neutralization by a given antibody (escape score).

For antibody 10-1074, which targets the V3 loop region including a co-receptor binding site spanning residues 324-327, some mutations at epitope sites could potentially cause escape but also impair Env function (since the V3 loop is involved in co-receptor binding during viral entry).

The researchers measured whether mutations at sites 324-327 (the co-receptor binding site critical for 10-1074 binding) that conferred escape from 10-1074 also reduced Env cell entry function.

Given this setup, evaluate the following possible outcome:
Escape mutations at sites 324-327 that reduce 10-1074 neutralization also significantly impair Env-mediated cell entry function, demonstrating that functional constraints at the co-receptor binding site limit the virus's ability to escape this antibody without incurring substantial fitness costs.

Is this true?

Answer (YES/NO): NO